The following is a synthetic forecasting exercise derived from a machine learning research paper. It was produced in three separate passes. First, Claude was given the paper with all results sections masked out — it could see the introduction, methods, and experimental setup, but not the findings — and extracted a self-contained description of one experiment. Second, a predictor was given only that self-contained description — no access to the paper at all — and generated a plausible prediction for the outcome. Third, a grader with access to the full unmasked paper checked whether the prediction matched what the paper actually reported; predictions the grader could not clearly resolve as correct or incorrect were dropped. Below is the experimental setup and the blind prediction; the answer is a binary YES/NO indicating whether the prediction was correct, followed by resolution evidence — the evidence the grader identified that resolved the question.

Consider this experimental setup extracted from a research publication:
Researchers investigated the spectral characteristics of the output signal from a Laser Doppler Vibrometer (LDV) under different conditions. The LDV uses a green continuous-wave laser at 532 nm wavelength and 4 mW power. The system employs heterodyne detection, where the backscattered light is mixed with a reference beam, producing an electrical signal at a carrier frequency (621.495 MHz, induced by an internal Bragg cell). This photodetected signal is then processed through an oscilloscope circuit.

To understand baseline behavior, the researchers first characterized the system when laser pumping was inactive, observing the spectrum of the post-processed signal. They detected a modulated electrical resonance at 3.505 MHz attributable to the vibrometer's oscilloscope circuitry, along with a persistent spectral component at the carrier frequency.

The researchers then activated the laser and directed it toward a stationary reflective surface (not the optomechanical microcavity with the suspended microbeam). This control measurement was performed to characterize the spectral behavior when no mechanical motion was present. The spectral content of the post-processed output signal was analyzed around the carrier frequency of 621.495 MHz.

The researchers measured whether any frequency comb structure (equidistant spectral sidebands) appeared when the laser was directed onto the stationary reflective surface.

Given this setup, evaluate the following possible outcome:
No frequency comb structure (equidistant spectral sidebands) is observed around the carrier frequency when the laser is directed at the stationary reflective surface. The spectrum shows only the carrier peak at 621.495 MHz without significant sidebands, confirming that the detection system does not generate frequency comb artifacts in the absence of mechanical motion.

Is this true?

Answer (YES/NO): NO